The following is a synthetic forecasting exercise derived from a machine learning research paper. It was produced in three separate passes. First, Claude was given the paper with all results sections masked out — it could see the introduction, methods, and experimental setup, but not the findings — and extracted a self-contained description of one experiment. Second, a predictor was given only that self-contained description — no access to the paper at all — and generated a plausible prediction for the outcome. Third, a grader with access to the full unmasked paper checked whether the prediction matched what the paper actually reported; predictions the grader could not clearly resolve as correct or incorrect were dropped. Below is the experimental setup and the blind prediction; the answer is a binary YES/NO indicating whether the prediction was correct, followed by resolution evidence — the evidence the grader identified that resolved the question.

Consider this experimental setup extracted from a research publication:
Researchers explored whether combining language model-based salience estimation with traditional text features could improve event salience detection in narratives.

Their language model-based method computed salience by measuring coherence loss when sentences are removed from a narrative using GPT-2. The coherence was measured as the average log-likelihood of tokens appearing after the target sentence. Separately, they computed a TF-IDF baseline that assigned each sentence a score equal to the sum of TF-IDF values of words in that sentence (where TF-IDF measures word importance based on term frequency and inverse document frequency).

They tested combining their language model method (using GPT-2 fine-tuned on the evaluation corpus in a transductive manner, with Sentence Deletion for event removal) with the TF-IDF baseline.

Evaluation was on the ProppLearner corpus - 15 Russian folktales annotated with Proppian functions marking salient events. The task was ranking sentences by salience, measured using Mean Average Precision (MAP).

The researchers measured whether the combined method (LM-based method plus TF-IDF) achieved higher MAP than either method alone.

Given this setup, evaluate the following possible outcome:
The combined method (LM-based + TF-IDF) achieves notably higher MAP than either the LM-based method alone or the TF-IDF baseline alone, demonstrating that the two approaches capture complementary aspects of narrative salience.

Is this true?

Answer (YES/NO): NO